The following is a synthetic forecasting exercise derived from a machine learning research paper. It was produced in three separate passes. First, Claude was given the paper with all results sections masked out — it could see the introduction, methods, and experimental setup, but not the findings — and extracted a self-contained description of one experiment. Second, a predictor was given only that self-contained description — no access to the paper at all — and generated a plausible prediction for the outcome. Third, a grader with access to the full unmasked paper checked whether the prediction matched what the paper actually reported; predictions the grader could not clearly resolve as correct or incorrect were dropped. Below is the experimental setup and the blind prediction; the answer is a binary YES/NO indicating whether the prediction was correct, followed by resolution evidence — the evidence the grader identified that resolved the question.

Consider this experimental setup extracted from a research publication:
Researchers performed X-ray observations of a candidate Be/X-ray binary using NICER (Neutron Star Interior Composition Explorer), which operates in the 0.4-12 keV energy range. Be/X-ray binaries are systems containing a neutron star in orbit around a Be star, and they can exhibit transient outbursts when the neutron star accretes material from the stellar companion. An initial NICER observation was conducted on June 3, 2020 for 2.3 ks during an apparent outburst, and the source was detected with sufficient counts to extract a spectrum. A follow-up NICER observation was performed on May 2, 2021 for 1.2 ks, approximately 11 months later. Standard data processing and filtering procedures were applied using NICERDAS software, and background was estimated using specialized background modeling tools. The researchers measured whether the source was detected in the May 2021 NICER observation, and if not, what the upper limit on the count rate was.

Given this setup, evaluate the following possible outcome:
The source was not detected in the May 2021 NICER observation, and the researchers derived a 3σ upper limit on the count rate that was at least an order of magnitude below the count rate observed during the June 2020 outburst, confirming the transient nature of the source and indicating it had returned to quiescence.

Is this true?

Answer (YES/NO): NO